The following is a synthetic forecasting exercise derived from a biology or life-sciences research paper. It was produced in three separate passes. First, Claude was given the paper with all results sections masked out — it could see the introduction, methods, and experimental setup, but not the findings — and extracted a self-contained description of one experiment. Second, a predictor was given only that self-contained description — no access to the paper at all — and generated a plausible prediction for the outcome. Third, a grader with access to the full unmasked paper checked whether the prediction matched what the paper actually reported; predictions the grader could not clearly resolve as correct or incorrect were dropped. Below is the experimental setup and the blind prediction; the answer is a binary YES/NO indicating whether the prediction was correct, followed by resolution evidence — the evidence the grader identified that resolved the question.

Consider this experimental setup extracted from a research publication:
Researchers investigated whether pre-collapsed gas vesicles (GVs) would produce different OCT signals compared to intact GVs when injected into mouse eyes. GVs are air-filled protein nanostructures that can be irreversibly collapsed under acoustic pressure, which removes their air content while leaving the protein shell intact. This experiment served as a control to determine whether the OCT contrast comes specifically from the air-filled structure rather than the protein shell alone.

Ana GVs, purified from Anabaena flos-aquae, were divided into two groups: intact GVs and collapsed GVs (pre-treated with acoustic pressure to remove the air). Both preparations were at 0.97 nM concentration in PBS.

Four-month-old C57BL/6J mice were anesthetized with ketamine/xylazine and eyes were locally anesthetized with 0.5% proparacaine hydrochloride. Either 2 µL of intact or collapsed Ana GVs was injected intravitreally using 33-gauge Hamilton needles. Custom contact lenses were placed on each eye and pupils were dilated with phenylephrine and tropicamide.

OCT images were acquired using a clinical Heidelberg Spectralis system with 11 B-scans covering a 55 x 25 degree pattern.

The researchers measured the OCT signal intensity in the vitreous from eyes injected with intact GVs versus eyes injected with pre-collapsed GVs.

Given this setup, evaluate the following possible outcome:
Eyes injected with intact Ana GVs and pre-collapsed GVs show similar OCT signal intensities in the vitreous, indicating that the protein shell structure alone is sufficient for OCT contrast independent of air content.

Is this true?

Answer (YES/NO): NO